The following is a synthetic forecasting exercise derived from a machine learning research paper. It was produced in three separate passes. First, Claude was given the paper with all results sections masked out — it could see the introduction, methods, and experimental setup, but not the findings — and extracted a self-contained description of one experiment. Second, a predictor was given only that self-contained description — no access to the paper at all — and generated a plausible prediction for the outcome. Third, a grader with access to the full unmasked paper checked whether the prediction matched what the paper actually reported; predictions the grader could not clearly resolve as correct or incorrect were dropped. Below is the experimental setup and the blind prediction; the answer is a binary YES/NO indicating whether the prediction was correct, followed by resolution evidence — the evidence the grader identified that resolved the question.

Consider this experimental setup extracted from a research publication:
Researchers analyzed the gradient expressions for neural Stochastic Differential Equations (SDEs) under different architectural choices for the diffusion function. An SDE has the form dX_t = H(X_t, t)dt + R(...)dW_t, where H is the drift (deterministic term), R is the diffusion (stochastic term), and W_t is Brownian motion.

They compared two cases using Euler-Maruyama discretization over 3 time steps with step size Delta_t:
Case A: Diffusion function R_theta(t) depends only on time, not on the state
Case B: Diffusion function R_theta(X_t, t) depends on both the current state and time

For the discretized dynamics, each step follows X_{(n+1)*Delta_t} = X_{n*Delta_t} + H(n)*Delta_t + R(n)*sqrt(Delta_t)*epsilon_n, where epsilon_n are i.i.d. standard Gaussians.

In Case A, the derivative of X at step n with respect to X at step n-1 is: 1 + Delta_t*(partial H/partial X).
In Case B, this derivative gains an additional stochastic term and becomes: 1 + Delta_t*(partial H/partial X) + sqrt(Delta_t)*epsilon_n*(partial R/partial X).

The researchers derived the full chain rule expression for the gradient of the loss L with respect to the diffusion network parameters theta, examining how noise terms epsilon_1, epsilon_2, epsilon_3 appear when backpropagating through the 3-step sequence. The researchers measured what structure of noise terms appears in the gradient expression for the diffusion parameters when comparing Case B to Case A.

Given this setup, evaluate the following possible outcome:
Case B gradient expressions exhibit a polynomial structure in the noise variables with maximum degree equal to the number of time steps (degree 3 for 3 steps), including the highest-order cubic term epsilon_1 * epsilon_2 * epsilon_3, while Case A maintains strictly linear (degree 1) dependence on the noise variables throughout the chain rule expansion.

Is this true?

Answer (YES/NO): NO